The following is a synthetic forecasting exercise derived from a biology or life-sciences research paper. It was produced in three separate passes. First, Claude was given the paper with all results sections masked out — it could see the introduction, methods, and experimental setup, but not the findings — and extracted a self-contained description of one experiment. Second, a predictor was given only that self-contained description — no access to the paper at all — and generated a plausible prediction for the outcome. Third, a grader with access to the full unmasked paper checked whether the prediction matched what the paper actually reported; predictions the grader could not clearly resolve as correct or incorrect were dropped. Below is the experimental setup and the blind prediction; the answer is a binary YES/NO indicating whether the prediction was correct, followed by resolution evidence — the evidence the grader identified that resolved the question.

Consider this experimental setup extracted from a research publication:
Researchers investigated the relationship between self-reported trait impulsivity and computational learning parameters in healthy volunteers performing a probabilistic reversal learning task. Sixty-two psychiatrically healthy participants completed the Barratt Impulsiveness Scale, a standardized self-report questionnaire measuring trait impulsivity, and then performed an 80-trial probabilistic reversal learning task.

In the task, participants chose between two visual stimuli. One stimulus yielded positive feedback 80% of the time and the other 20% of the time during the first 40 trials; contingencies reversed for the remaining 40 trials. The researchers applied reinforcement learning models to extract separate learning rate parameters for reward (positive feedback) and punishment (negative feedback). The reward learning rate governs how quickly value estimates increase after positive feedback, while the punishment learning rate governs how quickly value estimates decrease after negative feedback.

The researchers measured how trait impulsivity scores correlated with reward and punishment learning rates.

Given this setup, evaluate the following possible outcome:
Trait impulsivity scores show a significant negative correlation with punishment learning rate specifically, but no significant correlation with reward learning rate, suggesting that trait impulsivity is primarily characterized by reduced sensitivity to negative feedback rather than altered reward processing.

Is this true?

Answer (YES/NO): NO